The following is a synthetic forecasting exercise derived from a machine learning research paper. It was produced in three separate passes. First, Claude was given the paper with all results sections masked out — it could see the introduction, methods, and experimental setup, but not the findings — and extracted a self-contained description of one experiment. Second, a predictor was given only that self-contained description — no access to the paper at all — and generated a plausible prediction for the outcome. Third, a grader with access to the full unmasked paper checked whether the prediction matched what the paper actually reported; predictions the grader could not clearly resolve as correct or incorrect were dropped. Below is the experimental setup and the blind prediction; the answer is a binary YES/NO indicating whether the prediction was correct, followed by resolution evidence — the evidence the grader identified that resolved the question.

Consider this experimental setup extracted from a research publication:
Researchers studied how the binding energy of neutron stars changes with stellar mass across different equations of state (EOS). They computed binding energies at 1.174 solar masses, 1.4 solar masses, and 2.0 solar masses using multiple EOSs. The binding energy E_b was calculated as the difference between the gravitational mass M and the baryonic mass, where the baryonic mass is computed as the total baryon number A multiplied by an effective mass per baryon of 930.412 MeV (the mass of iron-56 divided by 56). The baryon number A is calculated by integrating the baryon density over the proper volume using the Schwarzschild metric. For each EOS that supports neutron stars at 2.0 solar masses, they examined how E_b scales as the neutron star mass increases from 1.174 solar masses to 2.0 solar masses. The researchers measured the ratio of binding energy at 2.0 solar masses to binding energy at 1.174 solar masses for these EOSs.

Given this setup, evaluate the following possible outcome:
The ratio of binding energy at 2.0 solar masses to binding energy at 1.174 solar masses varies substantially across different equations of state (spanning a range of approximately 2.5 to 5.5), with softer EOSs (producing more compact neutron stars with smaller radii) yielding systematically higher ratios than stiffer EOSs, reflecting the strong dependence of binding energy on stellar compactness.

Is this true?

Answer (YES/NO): NO